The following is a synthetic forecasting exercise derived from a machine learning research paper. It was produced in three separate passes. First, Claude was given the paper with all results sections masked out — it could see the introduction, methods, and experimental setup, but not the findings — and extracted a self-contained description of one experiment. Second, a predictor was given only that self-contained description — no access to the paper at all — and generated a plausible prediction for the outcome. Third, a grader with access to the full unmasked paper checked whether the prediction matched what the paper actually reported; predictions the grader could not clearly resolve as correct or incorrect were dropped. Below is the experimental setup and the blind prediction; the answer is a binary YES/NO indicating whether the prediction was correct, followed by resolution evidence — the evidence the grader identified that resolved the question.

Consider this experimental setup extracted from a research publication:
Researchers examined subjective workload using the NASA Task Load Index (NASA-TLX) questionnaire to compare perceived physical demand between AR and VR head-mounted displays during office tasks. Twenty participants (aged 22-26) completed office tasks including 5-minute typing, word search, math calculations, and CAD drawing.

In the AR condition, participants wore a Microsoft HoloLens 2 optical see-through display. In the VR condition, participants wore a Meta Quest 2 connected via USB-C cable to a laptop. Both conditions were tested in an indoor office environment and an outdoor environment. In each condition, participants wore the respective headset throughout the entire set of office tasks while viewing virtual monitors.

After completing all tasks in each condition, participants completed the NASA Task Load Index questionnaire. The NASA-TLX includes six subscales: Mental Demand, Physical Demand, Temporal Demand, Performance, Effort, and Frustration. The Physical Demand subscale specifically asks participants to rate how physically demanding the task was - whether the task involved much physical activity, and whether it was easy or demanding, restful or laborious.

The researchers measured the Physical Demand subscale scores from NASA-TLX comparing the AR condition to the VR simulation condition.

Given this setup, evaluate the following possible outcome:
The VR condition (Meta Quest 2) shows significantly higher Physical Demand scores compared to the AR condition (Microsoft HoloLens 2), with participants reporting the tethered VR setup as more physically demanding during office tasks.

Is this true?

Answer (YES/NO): YES